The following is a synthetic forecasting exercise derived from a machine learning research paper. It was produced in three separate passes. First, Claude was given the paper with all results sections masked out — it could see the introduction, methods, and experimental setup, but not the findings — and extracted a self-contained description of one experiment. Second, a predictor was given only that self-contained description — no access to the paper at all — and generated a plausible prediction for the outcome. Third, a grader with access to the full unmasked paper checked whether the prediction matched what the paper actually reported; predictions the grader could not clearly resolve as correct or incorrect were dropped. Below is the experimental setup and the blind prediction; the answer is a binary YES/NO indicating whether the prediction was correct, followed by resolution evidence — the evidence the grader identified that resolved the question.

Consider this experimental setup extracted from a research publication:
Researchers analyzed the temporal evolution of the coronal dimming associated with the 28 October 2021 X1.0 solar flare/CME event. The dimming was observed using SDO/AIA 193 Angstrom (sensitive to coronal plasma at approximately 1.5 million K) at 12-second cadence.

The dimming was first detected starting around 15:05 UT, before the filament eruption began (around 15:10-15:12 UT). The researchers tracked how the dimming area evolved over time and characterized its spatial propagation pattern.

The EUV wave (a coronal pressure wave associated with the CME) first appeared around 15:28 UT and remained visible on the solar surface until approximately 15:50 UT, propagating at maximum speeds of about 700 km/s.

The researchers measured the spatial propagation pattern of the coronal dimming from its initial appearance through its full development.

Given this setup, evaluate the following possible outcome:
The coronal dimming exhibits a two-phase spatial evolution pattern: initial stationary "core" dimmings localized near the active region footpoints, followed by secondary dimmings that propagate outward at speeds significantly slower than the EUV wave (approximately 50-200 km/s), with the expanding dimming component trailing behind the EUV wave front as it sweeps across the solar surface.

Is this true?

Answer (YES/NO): NO